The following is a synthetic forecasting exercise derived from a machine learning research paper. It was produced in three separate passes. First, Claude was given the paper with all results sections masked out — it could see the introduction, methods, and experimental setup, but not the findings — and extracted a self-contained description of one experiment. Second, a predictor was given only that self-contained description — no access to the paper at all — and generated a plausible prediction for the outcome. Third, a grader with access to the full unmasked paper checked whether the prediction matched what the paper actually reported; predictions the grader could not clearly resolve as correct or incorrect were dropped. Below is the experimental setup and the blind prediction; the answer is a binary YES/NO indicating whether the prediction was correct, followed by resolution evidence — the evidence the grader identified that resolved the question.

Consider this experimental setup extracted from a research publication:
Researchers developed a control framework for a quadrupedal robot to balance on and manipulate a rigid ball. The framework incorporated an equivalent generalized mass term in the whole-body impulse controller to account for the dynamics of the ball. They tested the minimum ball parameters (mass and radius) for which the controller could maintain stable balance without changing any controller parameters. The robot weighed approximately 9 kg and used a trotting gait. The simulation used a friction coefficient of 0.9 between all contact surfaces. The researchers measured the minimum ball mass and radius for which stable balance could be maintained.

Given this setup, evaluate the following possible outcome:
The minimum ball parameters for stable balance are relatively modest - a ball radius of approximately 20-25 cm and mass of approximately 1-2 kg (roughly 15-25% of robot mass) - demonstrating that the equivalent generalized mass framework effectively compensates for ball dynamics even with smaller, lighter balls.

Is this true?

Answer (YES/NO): NO